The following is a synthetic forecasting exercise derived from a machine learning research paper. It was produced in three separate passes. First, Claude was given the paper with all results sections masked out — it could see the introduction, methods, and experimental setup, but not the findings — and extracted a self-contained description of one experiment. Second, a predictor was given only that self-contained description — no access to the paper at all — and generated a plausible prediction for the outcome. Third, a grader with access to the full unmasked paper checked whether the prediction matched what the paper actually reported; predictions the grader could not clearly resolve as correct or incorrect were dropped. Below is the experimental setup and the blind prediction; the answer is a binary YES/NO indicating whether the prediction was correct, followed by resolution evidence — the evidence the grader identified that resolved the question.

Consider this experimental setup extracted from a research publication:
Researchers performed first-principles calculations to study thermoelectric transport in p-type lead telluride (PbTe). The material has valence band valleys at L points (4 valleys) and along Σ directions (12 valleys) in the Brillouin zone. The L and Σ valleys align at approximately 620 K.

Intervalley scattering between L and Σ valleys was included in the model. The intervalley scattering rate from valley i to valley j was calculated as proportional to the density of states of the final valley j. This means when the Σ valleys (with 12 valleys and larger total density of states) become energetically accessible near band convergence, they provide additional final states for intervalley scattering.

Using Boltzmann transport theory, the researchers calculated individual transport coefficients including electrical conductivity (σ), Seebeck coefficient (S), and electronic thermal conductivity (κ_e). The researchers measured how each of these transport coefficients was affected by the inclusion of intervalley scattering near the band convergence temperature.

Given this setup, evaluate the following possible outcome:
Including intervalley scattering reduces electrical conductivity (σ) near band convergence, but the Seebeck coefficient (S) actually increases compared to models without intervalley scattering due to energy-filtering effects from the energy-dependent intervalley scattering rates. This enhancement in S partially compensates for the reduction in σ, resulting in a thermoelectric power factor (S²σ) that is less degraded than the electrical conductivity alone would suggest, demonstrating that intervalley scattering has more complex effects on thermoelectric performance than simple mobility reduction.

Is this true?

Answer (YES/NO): YES